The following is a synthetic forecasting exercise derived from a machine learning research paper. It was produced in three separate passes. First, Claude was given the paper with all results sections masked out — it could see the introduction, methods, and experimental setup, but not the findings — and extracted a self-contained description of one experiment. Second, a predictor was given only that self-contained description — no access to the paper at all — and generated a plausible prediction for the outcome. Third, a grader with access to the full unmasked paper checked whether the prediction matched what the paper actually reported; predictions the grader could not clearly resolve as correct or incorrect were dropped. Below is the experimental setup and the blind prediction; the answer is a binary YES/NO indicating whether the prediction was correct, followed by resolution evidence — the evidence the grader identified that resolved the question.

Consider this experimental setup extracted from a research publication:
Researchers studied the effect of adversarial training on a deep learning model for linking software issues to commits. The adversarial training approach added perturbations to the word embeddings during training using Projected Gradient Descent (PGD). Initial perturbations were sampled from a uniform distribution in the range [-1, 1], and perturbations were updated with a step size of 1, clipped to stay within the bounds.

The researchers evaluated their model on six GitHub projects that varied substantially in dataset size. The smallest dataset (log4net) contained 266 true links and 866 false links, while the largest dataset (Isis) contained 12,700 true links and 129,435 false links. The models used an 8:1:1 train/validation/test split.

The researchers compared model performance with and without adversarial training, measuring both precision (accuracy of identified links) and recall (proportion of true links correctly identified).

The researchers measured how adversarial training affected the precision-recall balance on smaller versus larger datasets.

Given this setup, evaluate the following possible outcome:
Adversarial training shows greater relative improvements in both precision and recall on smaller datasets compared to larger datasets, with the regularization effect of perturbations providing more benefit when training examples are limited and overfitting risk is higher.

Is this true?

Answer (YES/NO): NO